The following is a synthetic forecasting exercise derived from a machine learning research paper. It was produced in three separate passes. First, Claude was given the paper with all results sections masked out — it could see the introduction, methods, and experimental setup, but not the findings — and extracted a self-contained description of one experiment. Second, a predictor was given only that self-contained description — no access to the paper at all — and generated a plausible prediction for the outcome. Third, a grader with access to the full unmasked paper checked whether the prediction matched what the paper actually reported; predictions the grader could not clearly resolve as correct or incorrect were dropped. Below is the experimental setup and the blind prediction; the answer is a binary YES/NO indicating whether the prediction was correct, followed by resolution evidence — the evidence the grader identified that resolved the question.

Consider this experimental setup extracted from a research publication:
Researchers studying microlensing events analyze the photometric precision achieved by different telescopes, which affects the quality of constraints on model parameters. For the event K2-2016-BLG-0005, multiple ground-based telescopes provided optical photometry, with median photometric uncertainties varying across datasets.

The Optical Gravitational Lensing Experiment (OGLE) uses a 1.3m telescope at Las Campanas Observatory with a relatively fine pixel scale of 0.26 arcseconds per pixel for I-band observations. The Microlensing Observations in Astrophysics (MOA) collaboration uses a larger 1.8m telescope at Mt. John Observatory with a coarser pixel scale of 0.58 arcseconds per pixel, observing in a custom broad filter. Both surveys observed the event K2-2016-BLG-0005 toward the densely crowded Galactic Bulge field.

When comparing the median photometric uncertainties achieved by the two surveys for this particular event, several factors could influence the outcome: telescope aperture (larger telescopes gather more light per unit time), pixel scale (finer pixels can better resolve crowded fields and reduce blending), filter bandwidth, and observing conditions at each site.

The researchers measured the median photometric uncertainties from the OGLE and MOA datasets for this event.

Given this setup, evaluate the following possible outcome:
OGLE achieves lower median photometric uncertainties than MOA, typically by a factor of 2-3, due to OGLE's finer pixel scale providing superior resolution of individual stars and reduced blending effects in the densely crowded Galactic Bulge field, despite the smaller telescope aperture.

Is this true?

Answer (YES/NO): NO